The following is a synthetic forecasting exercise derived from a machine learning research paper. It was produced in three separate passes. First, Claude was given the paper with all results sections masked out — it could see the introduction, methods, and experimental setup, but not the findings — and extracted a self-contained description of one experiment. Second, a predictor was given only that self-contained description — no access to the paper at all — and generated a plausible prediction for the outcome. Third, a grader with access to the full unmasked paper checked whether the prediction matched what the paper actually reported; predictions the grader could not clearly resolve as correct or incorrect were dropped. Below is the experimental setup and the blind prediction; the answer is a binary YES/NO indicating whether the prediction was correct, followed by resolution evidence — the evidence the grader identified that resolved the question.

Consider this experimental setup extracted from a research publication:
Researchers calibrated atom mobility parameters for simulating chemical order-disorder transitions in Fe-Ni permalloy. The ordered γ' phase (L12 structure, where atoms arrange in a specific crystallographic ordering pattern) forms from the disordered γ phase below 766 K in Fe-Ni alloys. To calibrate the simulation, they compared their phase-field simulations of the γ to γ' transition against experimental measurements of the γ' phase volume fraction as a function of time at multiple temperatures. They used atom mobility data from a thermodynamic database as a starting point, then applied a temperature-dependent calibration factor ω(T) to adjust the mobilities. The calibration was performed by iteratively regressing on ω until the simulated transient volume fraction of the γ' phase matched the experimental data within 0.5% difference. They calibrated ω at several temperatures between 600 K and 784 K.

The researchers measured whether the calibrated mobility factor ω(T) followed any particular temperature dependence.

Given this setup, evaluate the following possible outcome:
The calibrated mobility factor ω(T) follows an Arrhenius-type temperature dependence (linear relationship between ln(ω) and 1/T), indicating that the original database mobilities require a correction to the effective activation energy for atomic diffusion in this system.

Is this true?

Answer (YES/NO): YES